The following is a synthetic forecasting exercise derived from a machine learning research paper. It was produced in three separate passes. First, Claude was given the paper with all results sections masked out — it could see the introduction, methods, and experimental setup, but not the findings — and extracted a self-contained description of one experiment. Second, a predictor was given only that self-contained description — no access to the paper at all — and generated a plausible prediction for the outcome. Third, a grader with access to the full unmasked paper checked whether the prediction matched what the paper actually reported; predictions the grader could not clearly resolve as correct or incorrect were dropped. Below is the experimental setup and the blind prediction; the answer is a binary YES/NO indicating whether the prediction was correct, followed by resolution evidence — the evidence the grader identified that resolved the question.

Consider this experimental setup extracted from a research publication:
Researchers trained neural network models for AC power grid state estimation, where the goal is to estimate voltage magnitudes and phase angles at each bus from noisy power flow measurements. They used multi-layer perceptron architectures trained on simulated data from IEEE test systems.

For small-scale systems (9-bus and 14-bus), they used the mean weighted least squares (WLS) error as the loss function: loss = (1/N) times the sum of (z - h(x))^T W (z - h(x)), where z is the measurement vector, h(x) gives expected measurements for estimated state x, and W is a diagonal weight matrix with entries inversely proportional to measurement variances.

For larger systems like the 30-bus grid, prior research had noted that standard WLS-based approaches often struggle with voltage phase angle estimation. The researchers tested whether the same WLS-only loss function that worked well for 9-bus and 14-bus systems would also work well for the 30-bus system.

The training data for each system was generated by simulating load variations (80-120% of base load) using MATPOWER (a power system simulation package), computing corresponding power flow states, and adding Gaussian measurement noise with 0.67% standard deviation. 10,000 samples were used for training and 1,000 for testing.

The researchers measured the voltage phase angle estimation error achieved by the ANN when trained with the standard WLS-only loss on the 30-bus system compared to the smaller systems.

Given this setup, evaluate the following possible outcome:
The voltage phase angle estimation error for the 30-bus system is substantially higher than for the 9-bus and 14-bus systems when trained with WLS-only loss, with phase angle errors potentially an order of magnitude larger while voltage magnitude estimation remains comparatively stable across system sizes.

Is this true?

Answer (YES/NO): YES